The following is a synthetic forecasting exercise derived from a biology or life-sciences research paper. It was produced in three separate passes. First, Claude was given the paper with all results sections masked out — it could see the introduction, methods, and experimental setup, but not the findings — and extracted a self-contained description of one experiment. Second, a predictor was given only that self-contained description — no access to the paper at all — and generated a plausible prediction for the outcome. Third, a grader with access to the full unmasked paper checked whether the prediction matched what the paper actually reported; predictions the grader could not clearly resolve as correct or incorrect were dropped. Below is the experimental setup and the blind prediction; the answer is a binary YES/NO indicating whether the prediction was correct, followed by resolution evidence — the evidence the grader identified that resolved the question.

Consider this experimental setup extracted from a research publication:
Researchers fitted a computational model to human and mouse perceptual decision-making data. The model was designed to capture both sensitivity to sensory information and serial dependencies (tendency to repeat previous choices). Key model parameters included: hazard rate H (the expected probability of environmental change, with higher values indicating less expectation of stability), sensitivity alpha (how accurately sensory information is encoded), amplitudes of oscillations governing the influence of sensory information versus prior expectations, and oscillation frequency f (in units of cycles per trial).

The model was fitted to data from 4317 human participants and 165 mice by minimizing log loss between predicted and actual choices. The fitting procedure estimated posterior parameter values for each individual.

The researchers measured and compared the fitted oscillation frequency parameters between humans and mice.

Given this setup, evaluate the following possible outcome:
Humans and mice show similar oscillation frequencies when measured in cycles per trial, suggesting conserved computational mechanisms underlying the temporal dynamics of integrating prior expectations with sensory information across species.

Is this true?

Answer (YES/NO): YES